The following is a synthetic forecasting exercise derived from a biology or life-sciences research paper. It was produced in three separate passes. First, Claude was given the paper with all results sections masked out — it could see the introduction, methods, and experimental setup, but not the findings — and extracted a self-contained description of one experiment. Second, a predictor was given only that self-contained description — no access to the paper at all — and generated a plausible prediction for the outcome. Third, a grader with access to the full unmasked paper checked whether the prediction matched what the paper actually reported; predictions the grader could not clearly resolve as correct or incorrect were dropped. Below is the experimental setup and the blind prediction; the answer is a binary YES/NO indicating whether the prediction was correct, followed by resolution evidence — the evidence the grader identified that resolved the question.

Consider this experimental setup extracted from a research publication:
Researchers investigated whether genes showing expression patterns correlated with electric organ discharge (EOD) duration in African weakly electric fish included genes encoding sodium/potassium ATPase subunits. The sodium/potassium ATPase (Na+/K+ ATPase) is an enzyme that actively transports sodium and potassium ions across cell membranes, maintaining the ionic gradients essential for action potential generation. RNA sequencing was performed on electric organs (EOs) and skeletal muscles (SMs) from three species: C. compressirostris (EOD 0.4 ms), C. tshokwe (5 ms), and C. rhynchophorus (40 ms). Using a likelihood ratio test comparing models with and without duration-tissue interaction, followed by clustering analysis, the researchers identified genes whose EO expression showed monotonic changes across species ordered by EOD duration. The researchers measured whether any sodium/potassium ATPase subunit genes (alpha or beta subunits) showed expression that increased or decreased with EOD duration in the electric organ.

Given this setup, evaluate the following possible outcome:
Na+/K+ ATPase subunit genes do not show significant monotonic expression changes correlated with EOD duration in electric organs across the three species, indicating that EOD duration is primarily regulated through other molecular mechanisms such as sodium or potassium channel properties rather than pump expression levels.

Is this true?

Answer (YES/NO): YES